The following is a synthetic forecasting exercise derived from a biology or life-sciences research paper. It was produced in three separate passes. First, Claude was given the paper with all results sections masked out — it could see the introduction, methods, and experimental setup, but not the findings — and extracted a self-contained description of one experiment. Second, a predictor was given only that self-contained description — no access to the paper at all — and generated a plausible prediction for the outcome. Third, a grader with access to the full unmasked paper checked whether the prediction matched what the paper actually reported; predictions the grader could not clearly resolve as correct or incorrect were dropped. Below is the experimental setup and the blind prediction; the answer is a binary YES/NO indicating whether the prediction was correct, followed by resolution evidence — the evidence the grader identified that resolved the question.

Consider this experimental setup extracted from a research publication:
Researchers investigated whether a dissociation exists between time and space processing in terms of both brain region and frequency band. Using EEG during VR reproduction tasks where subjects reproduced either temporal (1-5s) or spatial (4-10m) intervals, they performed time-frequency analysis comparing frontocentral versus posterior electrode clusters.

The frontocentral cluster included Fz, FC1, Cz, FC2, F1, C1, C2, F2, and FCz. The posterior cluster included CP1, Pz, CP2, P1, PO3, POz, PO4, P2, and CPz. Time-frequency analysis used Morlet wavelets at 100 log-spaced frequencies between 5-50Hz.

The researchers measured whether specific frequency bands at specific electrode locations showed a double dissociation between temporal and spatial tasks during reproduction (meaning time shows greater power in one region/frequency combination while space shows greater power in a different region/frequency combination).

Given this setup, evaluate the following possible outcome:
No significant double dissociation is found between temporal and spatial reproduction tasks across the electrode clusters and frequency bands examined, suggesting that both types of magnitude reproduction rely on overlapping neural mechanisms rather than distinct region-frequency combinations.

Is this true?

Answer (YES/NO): NO